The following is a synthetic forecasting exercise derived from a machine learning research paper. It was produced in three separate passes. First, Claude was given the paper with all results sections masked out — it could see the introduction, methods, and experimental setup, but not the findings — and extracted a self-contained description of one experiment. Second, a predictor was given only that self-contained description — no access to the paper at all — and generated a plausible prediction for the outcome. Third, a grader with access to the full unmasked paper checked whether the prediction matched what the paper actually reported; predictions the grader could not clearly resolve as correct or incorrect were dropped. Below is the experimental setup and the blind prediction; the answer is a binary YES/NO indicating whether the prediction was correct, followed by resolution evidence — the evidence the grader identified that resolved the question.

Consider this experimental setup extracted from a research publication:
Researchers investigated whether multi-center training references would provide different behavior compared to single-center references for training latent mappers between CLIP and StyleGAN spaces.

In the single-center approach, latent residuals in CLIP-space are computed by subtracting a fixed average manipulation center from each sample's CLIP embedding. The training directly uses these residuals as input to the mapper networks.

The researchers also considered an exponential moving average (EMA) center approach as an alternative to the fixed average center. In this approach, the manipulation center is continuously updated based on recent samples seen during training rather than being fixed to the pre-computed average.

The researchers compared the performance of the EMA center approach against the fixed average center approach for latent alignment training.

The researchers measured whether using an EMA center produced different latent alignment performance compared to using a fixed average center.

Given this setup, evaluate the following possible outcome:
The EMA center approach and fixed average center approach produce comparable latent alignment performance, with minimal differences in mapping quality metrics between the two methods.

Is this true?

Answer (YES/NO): YES